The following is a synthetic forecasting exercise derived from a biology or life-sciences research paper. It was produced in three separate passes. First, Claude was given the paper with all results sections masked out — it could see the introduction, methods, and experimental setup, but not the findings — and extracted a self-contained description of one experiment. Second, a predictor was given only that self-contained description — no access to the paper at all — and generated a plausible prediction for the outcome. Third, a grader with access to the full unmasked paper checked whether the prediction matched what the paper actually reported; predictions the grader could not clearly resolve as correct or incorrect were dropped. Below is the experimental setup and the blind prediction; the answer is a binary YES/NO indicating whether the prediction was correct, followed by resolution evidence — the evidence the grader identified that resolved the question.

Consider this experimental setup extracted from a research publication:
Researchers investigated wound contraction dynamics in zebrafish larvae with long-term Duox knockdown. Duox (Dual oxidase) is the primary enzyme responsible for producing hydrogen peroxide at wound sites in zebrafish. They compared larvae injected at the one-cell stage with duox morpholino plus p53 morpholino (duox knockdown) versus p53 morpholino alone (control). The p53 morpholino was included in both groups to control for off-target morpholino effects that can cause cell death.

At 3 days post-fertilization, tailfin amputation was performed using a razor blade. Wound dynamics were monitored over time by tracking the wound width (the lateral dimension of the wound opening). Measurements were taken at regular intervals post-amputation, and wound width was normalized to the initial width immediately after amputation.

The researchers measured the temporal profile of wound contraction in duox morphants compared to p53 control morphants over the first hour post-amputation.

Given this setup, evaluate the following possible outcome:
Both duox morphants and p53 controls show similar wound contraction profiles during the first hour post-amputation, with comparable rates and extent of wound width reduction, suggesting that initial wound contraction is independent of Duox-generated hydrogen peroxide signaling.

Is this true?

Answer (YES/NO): NO